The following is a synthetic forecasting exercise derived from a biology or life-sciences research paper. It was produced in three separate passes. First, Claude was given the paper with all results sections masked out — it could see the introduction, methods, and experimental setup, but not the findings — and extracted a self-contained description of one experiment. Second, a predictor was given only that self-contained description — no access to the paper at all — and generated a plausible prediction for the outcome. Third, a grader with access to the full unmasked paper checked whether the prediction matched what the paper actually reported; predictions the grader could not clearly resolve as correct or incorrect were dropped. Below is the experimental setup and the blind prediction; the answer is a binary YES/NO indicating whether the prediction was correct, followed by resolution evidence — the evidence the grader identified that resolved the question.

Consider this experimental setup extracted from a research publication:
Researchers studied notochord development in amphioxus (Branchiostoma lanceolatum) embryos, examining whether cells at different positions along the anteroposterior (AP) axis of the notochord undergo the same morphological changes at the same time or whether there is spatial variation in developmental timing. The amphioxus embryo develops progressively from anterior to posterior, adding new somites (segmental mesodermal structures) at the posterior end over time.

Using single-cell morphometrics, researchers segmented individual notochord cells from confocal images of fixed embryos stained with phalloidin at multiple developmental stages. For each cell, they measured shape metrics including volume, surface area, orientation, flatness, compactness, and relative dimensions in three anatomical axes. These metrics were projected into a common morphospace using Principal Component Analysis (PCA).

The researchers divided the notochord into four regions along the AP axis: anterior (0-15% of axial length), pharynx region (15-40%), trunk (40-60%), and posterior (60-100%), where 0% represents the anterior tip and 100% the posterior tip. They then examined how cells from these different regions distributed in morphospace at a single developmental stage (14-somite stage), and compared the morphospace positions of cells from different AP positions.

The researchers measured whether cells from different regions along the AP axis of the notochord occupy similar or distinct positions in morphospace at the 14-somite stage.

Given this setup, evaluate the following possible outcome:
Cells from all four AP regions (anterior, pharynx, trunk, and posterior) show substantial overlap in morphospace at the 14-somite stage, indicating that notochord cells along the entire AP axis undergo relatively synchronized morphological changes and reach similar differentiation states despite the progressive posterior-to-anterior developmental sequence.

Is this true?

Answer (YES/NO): NO